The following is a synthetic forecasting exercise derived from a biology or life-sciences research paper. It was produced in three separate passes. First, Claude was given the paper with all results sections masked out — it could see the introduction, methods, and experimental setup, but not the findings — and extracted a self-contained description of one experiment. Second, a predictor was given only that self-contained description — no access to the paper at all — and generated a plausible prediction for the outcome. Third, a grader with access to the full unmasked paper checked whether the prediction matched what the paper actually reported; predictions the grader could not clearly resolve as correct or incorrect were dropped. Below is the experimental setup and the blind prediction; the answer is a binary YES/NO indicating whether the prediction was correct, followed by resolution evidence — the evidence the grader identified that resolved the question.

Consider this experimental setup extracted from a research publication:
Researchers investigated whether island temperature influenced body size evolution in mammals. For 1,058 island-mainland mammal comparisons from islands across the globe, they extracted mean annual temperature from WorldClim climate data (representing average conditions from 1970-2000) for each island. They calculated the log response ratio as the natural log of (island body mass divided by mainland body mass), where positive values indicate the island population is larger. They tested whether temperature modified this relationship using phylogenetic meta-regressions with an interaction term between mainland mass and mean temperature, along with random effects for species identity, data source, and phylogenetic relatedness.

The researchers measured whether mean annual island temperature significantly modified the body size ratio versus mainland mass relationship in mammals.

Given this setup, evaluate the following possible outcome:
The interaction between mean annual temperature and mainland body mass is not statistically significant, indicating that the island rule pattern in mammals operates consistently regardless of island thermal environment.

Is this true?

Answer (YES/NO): YES